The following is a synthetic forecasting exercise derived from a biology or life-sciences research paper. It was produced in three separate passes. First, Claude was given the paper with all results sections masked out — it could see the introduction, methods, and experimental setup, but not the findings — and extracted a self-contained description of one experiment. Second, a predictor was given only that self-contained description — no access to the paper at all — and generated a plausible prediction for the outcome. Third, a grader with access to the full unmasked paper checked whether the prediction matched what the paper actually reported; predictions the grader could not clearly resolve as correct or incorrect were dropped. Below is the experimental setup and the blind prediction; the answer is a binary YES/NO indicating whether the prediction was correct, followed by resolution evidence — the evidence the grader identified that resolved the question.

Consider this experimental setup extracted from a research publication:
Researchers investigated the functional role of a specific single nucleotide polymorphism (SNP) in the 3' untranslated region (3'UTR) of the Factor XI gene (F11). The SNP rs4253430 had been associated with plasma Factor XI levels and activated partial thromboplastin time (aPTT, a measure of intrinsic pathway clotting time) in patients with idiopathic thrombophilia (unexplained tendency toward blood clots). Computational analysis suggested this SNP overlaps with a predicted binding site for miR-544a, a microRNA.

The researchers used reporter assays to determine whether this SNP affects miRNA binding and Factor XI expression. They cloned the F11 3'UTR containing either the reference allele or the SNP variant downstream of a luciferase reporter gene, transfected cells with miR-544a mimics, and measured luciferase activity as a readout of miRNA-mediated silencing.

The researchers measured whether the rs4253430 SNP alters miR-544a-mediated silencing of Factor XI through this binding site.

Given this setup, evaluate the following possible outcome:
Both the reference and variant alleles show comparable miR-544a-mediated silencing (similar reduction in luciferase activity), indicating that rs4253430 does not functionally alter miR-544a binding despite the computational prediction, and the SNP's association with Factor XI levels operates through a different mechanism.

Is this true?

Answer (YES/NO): NO